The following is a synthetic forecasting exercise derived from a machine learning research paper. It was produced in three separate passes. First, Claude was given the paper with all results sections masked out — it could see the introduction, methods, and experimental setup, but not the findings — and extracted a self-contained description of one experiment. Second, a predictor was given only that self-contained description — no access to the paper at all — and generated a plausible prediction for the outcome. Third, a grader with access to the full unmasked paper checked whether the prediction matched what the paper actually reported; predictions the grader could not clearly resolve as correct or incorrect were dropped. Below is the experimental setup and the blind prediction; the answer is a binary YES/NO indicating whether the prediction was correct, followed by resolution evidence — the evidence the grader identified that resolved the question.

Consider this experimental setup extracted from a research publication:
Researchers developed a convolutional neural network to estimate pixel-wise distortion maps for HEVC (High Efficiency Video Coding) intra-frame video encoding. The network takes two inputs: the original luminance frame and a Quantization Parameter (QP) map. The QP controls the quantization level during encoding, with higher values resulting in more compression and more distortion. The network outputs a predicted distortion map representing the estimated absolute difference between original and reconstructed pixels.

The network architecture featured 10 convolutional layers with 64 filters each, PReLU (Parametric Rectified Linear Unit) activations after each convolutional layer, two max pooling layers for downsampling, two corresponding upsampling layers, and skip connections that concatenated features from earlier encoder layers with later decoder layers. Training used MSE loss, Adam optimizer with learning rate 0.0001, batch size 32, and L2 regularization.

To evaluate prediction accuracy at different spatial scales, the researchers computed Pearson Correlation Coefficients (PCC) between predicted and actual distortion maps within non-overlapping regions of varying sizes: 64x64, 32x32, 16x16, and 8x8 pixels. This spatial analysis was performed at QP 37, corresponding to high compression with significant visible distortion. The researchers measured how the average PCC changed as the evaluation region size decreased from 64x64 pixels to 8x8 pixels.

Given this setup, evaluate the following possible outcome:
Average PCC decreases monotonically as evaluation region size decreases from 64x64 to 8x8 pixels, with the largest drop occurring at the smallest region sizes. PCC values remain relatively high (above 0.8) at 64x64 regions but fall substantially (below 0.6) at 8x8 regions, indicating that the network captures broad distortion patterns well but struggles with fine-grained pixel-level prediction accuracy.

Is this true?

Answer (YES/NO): NO